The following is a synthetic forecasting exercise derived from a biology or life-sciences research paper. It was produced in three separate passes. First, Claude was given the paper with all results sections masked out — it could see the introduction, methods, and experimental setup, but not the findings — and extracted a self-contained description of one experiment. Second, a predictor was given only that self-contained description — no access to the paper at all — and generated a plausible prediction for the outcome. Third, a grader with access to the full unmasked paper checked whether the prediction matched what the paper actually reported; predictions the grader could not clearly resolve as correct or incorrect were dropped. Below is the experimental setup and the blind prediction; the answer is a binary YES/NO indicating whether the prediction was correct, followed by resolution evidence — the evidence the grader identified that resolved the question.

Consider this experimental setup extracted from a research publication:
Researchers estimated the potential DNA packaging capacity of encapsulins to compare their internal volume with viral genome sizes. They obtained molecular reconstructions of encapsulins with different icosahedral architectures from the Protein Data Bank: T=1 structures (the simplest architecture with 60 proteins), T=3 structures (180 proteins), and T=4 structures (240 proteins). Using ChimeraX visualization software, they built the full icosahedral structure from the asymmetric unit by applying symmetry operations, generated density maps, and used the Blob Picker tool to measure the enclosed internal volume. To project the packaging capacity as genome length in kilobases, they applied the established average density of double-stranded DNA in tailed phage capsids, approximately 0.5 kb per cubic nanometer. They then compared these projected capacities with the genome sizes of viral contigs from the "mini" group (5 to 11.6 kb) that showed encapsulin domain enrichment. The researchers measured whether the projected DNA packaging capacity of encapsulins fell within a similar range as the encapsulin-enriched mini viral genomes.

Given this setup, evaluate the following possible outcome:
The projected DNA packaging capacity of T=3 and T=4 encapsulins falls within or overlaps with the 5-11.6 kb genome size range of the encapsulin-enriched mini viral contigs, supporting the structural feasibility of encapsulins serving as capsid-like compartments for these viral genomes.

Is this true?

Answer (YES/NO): YES